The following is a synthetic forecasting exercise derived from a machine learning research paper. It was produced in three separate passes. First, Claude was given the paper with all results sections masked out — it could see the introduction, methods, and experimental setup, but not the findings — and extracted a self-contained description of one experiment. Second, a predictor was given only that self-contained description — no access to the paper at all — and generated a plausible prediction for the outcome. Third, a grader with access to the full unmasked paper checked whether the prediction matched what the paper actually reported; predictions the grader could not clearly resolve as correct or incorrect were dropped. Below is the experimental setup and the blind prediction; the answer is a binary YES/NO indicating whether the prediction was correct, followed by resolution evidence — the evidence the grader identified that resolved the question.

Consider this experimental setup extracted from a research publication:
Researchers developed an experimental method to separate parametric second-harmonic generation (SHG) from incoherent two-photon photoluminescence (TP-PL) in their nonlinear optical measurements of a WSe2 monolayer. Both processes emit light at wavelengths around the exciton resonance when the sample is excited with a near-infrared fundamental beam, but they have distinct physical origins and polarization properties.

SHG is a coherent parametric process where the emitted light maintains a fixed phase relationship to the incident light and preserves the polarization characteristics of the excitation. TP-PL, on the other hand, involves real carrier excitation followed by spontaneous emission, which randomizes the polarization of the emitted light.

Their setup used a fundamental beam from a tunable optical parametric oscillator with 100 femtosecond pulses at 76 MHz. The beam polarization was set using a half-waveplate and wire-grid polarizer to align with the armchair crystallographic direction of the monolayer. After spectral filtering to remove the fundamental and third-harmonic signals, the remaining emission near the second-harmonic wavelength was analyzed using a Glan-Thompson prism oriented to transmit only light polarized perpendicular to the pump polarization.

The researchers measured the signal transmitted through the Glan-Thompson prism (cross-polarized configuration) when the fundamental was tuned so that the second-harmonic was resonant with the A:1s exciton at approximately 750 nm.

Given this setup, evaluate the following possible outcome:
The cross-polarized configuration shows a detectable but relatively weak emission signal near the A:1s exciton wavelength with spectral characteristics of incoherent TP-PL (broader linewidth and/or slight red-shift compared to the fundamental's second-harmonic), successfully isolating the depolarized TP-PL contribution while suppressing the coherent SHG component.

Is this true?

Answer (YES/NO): YES